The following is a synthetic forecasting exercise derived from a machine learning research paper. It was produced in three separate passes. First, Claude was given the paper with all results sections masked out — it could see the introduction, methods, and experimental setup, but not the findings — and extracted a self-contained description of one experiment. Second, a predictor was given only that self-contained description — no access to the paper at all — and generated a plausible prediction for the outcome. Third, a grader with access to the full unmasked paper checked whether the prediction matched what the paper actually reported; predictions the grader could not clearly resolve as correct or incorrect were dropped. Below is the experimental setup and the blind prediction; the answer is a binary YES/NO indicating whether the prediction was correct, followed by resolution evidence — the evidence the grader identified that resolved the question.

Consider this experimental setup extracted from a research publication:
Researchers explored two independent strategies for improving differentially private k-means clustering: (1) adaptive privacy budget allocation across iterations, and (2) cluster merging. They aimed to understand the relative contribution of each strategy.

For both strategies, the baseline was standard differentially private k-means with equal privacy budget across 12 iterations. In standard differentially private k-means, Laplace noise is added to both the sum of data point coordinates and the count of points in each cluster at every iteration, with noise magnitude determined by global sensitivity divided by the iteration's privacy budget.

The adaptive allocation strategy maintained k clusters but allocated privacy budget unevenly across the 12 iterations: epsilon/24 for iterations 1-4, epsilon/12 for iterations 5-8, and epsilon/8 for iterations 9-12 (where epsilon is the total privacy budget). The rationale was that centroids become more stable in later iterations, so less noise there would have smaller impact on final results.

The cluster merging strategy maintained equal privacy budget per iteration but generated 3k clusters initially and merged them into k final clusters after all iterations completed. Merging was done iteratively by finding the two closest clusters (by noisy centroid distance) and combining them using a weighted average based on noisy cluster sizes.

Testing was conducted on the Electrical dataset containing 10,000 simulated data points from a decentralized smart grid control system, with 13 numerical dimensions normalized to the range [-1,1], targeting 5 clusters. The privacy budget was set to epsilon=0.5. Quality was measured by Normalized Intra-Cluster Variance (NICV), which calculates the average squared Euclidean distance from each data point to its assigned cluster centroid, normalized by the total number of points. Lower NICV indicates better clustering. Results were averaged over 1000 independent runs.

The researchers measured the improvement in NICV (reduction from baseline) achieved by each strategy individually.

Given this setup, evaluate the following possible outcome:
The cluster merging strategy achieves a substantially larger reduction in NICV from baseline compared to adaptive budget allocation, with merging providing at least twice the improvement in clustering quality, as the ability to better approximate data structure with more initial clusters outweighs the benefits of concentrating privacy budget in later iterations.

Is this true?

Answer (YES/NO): YES